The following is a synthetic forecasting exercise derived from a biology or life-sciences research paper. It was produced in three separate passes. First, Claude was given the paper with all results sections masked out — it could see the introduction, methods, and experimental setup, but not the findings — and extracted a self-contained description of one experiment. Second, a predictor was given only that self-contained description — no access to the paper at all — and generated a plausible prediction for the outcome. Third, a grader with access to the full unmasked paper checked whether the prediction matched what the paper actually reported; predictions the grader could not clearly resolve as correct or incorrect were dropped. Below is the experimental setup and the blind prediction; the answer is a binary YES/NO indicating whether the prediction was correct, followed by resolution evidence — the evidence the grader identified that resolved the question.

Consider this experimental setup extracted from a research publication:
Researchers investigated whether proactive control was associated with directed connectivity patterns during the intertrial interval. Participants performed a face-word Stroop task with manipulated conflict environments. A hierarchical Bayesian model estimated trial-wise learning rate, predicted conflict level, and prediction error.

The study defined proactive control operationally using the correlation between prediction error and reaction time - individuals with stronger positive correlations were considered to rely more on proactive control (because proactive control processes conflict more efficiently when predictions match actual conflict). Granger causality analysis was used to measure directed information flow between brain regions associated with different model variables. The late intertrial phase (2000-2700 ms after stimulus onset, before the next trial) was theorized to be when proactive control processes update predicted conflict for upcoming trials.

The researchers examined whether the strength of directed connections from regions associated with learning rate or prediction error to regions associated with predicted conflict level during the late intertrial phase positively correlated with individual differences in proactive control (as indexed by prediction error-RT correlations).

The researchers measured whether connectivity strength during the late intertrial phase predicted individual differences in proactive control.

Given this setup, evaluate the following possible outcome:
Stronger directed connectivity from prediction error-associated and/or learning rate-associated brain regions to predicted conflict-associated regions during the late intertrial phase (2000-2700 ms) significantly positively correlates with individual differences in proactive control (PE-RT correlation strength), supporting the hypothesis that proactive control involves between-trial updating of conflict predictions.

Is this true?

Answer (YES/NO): YES